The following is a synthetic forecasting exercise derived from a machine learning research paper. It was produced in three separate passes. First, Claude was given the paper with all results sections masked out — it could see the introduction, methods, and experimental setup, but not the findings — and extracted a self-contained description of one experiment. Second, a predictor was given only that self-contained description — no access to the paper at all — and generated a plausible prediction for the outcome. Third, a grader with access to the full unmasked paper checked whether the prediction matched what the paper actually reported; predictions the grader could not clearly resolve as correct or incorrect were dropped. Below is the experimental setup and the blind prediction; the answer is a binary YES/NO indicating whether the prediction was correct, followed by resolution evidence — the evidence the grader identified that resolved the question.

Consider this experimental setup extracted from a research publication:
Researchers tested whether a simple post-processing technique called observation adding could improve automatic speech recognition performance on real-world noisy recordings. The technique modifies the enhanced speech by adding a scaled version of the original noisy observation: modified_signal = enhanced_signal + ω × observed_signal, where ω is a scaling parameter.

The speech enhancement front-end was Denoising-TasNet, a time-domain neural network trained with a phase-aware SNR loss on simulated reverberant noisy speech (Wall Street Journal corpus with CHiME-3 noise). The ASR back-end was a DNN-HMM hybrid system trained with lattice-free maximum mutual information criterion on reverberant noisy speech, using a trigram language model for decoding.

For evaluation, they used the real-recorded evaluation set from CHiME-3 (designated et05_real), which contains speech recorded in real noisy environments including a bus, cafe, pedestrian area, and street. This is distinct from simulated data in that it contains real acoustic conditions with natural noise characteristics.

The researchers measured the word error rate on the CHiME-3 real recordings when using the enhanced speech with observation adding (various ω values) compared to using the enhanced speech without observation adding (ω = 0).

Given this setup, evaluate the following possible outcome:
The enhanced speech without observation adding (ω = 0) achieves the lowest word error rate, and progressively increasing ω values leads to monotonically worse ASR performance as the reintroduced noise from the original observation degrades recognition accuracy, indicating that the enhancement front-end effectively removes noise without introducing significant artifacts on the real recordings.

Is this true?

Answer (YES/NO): NO